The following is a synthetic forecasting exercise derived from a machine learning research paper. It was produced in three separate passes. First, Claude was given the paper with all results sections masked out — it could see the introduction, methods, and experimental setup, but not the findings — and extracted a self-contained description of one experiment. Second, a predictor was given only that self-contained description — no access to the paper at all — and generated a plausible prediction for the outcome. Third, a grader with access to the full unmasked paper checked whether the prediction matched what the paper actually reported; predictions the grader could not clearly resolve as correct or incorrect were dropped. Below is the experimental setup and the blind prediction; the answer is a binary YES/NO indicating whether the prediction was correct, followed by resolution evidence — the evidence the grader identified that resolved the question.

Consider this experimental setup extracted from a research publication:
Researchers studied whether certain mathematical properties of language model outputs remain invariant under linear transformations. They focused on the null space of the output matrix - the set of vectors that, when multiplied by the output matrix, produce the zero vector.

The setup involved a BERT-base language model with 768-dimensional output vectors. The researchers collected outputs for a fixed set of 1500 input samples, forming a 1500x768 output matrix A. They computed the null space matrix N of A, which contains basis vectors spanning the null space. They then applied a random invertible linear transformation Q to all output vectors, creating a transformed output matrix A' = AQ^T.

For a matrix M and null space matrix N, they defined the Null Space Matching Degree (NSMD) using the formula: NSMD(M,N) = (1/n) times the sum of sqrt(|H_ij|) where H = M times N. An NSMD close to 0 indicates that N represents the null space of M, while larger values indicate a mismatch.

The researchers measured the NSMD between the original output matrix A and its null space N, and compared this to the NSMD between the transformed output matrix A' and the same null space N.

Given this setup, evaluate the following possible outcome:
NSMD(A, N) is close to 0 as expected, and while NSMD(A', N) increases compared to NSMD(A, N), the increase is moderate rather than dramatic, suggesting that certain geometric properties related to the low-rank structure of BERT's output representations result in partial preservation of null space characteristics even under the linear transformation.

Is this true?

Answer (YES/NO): NO